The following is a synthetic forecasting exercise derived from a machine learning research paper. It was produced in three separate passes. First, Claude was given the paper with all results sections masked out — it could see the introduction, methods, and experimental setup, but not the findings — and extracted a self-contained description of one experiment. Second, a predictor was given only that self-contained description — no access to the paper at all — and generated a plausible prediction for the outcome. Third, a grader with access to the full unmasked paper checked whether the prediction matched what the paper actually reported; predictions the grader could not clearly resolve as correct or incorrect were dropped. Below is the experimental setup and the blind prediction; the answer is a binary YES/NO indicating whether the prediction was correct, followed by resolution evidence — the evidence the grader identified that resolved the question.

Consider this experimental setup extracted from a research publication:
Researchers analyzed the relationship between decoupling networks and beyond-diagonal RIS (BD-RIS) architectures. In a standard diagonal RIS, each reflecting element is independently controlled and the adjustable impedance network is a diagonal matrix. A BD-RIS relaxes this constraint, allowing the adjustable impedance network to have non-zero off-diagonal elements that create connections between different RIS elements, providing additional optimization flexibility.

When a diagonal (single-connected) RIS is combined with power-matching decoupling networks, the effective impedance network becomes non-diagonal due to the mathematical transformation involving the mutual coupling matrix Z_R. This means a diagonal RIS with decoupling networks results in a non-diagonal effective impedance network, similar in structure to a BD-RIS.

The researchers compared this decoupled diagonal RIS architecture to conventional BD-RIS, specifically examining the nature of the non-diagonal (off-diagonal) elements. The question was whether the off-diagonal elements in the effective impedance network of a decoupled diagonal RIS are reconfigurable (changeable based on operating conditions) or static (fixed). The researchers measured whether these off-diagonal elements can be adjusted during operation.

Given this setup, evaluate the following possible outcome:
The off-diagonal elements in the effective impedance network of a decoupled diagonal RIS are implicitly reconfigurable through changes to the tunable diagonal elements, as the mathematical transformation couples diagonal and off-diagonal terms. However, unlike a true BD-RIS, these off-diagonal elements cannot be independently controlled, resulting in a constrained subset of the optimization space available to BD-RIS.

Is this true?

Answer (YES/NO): YES